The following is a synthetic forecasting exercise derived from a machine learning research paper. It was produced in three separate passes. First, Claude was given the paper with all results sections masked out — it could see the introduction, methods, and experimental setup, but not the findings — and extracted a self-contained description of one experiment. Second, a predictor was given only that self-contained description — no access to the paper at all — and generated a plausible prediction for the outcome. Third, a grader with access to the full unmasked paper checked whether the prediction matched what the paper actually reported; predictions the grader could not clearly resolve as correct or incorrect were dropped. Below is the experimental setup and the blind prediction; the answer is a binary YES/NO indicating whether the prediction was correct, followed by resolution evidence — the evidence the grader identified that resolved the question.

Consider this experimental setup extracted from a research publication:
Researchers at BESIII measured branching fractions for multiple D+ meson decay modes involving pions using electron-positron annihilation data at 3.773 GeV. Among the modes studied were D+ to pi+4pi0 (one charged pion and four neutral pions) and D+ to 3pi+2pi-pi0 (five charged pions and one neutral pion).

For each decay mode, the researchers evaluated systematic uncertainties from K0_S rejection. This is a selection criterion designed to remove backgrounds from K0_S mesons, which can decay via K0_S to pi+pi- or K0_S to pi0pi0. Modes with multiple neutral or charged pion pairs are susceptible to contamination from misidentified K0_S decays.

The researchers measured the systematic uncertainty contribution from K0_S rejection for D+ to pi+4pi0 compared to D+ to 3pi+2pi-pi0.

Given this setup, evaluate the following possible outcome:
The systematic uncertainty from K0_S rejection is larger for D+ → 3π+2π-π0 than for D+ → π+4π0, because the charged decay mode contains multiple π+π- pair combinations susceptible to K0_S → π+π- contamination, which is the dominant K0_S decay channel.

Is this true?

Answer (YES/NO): NO